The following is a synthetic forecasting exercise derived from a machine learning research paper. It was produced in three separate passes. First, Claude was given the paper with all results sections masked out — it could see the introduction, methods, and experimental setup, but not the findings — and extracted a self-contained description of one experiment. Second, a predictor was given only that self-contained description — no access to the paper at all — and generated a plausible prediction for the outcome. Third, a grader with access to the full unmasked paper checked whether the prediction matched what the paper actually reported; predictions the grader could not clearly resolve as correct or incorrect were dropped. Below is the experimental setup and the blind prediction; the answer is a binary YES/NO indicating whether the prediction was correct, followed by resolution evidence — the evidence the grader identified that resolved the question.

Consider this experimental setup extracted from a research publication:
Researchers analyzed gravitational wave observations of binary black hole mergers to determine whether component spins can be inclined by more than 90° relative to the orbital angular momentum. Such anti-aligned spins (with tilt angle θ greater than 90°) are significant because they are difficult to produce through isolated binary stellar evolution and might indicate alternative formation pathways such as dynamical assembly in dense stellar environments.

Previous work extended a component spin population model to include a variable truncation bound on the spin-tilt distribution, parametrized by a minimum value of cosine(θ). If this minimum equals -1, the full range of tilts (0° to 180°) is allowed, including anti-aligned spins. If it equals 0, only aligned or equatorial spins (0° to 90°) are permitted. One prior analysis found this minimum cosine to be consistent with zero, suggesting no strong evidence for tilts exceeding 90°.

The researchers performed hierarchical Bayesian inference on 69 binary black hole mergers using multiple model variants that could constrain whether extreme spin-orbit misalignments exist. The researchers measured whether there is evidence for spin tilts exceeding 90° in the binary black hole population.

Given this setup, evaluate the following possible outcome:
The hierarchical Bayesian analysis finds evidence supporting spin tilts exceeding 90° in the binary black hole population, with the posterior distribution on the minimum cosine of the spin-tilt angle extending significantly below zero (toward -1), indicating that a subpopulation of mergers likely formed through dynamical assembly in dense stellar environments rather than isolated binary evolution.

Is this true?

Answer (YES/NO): NO